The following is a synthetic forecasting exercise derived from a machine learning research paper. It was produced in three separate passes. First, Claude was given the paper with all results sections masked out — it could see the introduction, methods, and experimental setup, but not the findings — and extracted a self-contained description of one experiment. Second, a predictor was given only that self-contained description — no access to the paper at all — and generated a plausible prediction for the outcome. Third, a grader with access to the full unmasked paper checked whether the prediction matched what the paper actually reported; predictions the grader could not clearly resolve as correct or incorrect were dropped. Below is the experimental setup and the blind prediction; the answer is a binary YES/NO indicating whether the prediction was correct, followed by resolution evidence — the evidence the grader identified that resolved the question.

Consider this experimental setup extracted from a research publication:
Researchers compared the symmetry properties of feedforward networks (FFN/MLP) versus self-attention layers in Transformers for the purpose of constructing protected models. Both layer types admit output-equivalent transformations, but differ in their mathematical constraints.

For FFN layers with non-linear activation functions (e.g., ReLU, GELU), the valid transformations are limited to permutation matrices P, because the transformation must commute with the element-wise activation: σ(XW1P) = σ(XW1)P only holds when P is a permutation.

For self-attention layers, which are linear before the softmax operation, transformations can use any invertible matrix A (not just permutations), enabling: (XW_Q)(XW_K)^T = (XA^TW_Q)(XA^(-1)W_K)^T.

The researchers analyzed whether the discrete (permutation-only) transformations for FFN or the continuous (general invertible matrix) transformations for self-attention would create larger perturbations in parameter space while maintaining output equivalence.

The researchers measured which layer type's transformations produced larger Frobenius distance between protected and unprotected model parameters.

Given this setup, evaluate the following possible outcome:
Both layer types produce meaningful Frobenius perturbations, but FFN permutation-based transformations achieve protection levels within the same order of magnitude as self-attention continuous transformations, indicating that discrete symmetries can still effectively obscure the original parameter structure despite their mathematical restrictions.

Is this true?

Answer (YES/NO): NO